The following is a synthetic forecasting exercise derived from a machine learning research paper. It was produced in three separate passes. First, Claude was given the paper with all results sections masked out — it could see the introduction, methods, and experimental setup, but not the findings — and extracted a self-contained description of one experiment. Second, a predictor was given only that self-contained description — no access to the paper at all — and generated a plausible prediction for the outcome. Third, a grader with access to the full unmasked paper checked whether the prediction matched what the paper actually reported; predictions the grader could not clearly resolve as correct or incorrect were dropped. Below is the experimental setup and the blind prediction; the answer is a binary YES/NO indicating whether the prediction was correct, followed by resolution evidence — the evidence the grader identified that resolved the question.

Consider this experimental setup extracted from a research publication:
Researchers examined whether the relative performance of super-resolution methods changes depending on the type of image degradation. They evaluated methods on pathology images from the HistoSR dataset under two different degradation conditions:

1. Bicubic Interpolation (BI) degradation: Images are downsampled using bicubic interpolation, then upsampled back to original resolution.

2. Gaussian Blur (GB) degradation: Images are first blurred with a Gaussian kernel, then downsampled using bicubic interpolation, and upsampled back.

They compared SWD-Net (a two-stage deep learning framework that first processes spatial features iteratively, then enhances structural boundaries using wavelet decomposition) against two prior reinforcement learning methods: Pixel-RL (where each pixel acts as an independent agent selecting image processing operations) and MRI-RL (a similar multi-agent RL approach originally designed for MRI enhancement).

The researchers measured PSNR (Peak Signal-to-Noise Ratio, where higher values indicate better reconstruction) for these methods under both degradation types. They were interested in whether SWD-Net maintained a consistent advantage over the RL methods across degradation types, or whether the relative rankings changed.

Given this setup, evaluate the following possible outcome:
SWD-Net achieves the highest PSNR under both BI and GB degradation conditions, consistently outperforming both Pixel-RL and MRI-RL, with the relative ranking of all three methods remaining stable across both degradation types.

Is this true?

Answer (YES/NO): NO